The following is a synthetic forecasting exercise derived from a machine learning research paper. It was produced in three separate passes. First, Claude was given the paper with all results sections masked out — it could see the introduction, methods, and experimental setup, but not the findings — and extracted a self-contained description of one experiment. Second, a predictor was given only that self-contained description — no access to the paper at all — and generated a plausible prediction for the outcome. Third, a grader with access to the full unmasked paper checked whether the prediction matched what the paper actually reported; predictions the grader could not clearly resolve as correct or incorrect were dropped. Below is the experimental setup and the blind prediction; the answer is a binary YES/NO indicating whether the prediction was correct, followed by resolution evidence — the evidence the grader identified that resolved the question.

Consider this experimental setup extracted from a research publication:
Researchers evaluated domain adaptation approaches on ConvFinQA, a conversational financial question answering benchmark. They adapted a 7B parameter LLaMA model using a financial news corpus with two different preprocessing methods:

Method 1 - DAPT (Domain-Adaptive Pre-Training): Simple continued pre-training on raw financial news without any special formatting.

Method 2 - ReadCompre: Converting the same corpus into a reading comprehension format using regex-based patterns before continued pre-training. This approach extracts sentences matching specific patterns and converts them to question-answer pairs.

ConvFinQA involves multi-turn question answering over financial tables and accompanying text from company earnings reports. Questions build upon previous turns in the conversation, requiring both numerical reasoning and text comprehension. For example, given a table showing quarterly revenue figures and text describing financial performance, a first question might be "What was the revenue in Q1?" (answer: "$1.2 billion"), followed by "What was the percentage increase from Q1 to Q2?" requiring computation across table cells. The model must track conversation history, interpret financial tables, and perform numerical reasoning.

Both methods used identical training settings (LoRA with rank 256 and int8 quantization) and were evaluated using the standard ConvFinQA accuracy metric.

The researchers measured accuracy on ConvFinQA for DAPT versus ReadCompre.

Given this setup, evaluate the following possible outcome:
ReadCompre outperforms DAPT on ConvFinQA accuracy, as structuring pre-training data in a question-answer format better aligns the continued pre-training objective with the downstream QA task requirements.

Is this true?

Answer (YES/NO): NO